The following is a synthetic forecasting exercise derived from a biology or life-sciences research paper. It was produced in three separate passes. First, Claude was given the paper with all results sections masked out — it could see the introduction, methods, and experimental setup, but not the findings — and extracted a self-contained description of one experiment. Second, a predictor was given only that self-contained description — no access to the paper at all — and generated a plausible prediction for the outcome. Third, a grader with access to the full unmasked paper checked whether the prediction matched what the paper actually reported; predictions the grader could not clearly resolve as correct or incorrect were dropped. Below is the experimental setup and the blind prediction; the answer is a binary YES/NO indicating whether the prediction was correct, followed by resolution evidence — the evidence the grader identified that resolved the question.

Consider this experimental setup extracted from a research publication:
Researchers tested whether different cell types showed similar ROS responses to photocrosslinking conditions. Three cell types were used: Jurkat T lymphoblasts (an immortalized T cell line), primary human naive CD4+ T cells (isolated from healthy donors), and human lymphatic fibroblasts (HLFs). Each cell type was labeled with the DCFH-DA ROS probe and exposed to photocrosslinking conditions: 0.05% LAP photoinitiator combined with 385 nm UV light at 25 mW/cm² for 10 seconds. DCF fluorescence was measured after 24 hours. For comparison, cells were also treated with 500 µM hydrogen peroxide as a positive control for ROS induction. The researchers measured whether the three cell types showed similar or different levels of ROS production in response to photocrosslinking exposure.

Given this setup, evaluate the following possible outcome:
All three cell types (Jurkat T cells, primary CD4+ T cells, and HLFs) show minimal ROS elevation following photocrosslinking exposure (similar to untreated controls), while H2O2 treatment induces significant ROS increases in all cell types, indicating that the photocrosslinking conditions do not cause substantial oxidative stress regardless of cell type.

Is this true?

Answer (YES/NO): NO